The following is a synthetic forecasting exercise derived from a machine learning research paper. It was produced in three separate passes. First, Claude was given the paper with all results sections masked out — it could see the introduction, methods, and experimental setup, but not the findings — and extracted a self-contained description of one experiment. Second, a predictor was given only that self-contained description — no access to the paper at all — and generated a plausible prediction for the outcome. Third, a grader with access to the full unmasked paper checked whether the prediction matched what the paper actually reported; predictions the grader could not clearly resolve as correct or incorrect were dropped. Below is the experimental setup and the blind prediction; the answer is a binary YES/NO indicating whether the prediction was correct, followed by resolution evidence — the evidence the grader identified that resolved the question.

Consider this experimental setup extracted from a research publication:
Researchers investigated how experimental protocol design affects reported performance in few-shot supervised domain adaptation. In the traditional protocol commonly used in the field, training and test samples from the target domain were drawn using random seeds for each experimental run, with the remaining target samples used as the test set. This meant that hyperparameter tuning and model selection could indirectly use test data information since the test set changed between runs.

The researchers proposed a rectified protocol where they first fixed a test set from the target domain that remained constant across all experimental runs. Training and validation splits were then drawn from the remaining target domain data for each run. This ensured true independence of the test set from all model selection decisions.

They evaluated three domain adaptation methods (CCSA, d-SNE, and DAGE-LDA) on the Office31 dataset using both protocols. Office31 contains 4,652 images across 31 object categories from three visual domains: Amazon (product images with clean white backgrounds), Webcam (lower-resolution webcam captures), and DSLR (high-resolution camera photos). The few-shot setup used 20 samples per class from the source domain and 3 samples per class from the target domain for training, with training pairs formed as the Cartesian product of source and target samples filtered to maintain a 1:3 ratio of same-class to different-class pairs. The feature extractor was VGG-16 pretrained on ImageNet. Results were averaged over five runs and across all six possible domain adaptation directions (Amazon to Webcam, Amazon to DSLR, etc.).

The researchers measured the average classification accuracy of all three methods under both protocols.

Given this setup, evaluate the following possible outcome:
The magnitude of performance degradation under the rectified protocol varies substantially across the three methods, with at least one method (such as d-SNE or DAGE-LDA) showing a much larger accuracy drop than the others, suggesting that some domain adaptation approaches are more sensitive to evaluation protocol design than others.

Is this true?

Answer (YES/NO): YES